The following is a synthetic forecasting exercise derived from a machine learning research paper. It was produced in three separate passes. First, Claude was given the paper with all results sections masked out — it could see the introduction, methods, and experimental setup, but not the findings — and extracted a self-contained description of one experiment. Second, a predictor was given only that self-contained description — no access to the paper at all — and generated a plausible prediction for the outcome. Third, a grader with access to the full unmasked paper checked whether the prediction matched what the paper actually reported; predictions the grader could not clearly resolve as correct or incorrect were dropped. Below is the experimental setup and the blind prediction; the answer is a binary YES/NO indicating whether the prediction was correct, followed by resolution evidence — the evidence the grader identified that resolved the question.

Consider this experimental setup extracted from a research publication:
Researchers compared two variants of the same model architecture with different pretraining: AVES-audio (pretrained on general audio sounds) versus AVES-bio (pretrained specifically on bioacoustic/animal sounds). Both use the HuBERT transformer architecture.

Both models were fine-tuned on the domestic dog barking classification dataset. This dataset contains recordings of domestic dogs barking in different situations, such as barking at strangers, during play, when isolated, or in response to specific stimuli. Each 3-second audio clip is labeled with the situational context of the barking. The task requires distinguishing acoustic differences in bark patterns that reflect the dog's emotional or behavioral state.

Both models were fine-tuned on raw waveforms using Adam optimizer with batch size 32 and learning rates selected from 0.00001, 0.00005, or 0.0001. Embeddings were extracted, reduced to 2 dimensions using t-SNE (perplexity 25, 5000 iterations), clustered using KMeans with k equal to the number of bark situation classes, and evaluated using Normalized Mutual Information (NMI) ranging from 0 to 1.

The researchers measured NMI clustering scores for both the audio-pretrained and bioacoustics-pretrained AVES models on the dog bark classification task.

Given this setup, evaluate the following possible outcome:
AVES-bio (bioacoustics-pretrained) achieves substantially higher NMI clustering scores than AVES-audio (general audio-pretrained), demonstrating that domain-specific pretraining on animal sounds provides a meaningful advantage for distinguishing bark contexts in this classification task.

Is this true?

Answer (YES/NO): NO